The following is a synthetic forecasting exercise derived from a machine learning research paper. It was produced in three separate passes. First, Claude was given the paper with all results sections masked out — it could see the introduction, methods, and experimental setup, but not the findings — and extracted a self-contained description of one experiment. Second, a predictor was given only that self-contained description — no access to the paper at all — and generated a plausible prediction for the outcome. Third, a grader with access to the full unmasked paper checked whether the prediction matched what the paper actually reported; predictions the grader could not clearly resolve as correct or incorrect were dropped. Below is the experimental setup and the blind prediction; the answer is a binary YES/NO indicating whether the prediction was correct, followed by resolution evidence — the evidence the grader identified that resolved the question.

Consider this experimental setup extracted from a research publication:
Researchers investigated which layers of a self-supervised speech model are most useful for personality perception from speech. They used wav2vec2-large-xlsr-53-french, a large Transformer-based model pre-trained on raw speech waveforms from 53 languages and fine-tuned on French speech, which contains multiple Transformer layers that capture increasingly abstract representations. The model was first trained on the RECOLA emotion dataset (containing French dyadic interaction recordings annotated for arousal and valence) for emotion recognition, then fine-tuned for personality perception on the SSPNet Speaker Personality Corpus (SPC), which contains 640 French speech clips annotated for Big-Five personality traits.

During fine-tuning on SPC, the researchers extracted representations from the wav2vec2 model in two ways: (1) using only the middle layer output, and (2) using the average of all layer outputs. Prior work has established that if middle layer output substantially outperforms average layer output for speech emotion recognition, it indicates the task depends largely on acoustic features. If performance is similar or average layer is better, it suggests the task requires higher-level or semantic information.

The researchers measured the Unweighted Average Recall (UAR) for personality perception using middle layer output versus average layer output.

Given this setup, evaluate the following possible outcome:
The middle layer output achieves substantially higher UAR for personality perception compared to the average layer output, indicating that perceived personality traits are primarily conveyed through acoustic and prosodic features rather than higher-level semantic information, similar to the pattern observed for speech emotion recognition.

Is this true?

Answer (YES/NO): YES